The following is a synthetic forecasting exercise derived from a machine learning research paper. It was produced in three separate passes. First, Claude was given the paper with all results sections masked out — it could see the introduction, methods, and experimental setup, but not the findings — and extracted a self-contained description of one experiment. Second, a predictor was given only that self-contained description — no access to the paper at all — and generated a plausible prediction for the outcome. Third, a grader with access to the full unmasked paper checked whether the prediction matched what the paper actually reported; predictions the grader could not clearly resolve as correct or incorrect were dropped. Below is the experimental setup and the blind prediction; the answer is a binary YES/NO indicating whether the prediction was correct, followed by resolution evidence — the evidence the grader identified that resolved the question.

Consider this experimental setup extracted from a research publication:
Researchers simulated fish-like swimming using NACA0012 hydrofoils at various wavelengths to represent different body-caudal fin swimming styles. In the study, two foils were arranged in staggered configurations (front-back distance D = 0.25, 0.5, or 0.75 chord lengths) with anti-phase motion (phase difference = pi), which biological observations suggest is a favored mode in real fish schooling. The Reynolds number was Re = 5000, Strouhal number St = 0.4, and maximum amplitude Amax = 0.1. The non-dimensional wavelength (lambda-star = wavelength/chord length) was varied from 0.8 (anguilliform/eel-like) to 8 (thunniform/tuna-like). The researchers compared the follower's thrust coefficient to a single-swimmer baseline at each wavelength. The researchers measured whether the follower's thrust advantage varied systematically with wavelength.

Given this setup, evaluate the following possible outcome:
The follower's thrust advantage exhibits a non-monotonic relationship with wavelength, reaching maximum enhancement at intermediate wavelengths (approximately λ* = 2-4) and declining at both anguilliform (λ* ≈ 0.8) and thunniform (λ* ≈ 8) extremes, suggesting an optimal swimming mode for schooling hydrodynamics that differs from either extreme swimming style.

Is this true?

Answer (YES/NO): NO